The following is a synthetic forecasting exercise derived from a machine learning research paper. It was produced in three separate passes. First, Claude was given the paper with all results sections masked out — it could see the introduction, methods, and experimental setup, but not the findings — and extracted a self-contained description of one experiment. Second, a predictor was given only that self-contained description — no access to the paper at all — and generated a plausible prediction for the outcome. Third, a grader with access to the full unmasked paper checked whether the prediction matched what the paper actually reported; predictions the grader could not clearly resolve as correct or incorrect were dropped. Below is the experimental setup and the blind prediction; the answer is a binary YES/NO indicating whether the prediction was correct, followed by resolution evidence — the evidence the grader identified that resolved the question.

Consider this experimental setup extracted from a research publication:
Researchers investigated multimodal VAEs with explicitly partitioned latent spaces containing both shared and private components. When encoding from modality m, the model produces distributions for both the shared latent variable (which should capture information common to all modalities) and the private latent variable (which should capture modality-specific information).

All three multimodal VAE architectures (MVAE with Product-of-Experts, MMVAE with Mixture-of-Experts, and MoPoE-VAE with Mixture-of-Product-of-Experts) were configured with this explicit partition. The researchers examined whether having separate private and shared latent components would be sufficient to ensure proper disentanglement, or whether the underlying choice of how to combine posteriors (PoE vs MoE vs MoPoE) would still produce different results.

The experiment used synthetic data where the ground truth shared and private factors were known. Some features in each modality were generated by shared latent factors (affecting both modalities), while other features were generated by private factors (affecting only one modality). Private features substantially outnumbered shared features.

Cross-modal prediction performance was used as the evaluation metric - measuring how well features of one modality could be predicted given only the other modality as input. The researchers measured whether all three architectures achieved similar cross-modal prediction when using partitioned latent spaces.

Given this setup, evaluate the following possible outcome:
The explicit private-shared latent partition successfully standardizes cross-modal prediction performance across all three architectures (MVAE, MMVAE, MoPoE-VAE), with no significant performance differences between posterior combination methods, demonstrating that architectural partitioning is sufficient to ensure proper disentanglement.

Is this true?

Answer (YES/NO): NO